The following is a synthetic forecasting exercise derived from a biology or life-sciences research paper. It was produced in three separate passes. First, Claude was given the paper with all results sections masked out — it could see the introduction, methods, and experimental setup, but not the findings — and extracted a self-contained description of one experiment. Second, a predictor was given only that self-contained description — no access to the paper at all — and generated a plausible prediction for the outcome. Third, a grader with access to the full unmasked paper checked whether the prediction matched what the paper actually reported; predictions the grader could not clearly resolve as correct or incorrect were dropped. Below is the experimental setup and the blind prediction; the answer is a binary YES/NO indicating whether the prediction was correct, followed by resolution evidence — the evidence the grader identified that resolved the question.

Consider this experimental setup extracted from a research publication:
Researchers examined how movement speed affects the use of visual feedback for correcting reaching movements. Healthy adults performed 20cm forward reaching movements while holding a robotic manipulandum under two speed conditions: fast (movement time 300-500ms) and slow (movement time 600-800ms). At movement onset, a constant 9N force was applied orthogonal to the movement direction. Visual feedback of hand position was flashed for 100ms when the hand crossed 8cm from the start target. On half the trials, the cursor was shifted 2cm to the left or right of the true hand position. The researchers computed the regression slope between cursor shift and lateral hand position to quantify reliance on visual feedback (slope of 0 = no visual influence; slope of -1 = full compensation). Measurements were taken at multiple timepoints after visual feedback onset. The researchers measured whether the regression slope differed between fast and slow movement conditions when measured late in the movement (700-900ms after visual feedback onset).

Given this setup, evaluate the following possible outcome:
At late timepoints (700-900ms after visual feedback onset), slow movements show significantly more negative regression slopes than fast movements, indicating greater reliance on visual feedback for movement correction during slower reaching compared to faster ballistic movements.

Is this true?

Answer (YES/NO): NO